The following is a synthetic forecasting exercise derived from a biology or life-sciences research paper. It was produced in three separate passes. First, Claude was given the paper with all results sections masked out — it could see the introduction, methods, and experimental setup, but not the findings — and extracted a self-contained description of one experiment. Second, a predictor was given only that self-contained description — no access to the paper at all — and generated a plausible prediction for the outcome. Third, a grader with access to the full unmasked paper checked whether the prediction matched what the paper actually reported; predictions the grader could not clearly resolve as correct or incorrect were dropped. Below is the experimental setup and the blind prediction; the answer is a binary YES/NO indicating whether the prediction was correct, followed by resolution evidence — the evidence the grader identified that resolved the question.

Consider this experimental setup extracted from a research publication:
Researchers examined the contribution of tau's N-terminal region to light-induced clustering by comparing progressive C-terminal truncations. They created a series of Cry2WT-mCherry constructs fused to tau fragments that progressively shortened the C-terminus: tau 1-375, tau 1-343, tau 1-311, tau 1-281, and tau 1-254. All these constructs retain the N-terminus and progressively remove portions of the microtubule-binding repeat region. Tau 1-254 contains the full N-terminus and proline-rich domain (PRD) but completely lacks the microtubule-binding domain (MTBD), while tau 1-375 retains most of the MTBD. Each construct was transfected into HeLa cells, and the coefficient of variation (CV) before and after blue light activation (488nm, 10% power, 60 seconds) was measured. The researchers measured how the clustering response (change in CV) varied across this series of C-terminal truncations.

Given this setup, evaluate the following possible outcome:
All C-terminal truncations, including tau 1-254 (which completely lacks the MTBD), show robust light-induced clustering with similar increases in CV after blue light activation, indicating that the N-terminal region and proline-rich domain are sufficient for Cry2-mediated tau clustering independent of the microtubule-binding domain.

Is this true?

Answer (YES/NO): NO